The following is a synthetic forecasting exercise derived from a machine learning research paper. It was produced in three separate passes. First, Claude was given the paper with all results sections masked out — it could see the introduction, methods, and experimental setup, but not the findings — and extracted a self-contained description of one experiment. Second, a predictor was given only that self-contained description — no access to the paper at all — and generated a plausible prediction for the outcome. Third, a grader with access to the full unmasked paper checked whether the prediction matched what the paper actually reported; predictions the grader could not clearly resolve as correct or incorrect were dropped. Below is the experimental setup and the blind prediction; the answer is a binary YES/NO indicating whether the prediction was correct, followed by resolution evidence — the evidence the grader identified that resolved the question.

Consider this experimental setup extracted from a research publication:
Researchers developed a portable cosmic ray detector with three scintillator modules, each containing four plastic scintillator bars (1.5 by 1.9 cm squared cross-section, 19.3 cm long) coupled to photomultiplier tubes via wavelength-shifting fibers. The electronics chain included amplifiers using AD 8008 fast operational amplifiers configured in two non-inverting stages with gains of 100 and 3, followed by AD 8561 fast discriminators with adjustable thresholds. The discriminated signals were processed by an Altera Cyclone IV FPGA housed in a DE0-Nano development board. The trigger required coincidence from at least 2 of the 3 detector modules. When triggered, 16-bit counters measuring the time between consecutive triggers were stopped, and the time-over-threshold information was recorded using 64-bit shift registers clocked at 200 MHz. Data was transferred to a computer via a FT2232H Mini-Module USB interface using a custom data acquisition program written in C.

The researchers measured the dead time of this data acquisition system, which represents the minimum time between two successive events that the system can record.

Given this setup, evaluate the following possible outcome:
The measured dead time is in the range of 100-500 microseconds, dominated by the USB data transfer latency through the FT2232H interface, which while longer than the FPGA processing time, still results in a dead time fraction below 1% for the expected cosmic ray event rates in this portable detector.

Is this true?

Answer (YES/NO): NO